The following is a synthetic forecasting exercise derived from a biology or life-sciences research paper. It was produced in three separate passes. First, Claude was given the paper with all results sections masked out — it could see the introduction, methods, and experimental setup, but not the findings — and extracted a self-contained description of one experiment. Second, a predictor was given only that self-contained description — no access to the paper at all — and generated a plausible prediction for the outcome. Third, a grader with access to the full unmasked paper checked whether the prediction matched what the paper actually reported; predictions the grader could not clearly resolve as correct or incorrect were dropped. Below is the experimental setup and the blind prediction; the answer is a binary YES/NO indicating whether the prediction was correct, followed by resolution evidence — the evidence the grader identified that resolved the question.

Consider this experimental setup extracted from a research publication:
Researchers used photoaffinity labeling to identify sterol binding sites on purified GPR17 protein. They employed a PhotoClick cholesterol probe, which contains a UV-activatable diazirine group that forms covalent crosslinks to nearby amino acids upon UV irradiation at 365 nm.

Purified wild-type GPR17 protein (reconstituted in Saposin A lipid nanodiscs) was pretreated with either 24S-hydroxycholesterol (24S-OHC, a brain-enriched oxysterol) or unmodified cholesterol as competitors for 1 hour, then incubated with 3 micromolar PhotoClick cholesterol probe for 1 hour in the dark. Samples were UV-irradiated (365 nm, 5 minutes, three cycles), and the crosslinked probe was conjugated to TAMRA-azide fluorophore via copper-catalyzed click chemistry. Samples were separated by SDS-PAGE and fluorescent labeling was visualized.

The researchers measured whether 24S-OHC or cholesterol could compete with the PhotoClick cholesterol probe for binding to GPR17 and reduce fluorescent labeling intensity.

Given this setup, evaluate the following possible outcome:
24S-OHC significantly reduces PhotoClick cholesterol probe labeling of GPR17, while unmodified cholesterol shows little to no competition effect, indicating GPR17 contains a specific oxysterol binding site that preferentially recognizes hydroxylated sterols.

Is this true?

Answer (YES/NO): NO